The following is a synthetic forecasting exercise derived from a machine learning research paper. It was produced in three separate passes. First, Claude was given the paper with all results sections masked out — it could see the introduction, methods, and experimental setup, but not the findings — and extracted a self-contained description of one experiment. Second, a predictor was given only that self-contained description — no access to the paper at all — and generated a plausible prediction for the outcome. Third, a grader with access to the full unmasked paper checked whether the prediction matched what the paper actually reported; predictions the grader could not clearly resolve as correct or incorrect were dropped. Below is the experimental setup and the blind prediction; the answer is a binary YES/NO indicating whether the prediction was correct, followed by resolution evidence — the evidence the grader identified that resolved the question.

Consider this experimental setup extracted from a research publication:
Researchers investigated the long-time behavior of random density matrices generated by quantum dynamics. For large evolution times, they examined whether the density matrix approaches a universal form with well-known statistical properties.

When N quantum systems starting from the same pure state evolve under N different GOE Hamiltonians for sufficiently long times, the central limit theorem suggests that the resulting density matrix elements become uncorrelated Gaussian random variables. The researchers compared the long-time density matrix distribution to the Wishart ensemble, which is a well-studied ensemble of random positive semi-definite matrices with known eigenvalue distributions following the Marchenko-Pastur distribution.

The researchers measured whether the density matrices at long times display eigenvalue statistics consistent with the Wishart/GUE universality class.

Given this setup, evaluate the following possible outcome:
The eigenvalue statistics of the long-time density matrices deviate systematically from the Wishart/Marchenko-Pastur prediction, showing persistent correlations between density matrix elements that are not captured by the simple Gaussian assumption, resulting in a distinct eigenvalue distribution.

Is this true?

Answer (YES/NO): NO